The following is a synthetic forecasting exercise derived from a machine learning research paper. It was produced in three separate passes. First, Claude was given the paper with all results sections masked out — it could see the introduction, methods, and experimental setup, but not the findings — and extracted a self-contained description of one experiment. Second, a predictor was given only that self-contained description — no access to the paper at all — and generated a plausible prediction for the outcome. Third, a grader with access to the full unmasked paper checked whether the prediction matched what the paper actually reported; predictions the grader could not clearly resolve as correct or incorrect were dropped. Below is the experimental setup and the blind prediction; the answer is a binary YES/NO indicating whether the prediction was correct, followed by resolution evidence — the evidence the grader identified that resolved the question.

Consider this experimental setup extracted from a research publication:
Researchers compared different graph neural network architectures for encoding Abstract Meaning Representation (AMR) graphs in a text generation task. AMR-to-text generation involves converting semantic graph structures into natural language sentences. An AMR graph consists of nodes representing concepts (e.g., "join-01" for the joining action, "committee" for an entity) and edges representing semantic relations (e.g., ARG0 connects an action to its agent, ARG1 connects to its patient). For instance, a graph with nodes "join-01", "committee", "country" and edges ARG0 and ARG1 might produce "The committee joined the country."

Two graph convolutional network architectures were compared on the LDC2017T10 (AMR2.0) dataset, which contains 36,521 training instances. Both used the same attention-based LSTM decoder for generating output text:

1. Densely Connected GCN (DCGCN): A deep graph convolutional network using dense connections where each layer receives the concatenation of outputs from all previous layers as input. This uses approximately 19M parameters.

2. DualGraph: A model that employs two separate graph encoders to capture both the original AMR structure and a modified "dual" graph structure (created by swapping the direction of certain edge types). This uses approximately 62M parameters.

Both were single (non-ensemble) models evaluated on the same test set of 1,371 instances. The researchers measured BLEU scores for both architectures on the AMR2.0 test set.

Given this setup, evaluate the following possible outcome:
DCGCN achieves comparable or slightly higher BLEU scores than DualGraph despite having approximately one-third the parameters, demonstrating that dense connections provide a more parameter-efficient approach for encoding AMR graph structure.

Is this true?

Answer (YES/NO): NO